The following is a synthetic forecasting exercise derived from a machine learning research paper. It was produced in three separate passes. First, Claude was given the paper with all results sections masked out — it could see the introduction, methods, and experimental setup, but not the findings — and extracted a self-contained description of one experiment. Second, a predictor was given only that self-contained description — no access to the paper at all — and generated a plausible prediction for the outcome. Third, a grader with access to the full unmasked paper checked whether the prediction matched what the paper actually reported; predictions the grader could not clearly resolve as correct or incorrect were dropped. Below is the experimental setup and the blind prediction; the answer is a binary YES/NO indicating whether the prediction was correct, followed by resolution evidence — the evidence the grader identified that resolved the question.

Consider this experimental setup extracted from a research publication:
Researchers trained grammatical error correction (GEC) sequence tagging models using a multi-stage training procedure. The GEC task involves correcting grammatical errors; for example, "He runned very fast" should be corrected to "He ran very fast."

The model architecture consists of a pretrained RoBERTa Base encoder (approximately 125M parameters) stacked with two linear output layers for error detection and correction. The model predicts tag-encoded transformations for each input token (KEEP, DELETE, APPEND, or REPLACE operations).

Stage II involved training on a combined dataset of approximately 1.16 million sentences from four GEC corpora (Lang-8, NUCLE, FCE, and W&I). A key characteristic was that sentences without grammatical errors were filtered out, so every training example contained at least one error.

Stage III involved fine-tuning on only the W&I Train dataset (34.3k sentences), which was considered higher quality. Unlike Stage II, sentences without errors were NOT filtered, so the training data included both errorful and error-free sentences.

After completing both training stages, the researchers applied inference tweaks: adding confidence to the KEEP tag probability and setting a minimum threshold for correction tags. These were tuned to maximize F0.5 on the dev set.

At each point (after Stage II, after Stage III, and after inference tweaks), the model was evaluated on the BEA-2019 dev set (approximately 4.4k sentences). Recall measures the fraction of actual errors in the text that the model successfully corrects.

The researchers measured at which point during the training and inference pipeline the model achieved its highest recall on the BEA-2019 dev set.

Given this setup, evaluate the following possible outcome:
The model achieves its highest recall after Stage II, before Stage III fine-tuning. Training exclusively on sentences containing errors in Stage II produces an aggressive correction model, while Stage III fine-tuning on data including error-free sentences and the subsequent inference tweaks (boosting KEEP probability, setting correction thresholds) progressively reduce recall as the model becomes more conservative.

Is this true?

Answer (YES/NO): NO